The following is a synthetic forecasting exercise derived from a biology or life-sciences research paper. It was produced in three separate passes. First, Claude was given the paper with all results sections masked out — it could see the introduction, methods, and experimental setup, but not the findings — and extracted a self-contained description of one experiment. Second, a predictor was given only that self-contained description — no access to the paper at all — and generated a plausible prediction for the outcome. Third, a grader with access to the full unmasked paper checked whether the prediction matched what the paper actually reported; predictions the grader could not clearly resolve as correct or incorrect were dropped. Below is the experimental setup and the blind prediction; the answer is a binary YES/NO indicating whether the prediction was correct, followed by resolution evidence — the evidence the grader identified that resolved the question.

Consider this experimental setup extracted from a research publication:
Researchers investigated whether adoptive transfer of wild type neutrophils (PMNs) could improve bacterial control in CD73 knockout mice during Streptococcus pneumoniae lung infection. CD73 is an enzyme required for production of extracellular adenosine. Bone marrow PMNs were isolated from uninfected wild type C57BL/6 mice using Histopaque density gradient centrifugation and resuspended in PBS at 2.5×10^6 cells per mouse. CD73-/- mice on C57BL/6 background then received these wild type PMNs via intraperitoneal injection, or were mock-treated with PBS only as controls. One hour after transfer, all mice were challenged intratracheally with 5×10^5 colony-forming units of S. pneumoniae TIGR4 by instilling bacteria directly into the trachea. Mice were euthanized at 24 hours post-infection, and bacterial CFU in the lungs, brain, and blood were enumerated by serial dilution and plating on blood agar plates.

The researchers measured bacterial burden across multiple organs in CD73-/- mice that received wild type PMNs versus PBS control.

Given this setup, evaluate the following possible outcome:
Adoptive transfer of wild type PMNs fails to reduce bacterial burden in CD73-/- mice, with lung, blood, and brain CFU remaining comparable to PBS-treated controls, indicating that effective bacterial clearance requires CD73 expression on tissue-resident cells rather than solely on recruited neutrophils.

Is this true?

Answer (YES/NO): NO